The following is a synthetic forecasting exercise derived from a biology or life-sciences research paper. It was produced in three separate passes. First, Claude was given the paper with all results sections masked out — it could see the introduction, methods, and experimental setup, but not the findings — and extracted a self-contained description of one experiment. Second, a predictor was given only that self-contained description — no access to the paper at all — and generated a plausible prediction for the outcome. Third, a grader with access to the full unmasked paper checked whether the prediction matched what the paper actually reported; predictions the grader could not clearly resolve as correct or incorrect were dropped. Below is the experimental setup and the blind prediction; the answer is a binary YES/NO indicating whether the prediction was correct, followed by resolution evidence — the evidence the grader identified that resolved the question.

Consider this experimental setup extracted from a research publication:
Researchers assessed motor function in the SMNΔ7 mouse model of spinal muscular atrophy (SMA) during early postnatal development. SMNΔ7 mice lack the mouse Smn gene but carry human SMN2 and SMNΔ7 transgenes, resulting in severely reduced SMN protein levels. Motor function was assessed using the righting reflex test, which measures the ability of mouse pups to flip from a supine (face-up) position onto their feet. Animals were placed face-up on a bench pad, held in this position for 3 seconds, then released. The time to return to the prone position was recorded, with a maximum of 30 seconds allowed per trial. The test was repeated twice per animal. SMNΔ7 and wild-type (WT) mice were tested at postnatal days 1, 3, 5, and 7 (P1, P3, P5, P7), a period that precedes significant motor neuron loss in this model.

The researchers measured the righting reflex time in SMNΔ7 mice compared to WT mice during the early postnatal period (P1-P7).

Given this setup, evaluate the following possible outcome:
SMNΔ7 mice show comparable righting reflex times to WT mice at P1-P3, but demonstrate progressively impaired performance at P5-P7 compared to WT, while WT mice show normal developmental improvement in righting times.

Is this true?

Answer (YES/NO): NO